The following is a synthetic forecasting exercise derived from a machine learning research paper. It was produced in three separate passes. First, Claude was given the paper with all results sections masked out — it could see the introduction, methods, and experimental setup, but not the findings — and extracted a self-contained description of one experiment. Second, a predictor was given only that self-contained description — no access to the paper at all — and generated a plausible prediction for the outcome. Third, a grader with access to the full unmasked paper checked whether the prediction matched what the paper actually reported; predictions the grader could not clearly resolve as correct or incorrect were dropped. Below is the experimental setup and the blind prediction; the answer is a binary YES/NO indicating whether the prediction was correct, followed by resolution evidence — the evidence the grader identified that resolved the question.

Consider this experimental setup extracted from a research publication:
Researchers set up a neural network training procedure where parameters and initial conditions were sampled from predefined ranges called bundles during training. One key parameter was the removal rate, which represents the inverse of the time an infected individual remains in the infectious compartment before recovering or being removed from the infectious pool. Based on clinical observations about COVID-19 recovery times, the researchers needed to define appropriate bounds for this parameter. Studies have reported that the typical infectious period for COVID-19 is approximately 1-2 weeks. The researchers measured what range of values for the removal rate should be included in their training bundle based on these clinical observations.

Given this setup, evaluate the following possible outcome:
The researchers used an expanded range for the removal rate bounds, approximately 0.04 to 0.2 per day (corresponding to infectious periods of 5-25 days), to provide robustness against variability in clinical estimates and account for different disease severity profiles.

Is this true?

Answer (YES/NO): NO